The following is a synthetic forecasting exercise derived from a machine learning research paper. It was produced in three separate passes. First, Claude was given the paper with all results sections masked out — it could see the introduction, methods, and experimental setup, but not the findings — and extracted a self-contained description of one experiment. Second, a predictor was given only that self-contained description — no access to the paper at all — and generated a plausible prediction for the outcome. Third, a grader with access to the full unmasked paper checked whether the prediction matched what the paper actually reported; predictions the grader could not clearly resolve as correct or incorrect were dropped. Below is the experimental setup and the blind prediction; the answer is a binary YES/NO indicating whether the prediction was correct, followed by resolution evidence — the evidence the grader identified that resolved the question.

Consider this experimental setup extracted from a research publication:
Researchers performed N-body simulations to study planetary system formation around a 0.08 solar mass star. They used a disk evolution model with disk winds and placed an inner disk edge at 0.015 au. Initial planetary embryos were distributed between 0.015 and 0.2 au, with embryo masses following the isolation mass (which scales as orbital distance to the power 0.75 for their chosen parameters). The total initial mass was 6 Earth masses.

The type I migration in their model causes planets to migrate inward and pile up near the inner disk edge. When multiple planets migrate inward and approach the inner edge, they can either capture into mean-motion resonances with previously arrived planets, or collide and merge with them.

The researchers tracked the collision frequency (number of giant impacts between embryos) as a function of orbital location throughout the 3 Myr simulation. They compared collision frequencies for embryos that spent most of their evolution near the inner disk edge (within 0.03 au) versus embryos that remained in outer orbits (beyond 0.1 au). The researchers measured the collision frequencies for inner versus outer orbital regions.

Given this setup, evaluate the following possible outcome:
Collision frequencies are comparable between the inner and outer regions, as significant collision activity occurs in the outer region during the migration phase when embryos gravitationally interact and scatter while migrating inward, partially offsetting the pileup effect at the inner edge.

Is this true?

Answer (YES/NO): NO